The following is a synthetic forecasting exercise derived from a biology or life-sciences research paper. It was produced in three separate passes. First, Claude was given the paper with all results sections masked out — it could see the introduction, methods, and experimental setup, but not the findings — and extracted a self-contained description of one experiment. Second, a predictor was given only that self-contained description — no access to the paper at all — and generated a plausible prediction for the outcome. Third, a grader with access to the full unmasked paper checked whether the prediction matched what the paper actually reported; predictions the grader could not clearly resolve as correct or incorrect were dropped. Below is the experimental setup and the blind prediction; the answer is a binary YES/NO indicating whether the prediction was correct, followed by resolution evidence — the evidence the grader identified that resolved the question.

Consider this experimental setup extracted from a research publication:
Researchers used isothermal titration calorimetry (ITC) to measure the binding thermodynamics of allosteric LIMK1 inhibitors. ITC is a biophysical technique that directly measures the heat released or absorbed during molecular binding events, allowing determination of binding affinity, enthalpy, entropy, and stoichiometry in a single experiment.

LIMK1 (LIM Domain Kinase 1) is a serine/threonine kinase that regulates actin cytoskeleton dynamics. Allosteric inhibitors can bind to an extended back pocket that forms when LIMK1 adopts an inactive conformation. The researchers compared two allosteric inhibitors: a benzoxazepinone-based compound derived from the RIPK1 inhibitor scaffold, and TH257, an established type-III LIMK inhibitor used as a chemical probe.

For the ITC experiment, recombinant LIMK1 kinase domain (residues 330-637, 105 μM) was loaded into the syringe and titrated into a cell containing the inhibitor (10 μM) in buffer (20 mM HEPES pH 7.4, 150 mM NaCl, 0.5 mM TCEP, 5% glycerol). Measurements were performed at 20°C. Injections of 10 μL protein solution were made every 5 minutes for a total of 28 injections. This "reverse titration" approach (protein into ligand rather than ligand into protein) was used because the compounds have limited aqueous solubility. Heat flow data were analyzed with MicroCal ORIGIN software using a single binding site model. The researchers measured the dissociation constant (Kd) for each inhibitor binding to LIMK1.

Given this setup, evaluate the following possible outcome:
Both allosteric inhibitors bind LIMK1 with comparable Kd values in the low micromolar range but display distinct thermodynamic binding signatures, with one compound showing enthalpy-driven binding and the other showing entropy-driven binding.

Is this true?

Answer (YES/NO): NO